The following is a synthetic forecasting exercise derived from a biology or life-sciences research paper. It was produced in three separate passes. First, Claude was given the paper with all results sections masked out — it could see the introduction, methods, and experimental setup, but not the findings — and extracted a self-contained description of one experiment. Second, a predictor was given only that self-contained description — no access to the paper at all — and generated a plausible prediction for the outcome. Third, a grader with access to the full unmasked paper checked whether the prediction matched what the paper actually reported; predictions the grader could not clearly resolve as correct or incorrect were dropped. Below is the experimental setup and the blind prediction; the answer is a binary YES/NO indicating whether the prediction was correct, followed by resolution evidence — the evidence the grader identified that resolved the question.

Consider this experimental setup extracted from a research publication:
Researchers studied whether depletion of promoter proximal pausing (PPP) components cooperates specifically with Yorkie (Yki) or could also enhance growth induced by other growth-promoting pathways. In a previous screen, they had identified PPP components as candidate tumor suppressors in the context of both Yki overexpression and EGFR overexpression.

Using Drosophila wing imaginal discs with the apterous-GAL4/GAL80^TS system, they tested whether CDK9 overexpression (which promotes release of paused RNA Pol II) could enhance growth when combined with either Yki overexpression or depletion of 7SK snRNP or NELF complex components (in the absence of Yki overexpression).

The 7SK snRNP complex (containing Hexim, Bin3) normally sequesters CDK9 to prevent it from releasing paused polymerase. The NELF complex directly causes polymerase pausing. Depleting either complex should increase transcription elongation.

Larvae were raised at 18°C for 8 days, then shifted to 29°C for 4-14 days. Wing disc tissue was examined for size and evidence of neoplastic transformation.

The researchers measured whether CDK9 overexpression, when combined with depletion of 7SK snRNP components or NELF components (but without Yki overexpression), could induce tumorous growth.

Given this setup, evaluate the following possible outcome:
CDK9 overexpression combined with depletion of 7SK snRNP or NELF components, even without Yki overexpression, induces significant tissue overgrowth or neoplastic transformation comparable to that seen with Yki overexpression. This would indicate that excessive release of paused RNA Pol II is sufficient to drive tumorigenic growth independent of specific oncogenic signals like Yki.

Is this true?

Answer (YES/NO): NO